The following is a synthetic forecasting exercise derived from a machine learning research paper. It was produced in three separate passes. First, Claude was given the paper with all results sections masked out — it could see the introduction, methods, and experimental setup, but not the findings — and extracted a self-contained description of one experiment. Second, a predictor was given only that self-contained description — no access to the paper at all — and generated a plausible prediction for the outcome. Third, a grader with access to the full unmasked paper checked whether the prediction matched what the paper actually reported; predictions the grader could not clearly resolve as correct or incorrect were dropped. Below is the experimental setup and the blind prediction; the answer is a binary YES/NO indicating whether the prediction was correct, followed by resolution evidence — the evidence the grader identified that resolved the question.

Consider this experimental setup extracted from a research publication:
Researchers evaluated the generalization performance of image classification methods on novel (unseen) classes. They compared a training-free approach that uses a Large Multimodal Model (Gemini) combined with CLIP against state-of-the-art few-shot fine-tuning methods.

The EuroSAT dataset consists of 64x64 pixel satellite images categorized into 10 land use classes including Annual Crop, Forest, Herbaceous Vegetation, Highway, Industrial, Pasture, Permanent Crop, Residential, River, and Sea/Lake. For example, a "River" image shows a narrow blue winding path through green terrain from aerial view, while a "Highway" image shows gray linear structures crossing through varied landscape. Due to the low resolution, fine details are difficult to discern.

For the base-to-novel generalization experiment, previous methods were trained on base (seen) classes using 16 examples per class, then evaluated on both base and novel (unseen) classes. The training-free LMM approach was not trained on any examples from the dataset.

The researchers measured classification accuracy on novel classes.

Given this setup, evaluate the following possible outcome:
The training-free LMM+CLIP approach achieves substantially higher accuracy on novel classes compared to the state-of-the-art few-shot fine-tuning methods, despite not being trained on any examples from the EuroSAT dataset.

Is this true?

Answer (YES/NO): NO